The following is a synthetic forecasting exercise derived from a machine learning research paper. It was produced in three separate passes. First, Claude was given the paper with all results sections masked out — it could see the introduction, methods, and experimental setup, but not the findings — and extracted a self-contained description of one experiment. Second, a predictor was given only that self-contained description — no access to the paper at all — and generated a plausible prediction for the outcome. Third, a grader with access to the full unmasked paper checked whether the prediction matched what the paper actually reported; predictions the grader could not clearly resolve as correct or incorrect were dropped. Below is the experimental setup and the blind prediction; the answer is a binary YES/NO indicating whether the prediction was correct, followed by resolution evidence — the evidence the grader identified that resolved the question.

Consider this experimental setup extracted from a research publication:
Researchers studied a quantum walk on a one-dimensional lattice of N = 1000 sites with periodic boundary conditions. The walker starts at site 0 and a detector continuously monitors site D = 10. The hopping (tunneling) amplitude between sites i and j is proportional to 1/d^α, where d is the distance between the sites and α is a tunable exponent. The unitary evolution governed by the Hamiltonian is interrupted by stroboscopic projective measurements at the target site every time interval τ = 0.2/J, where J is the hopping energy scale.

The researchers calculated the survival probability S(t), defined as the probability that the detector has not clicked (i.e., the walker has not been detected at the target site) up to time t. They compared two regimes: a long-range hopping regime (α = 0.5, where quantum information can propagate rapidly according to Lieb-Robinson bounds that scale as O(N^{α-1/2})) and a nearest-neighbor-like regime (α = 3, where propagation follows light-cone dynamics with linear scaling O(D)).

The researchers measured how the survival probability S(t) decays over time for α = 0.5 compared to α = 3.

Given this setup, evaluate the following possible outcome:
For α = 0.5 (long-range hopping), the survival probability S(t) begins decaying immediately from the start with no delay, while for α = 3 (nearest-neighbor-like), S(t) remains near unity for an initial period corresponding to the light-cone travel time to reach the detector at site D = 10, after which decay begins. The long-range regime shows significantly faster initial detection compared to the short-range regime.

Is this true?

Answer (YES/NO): NO